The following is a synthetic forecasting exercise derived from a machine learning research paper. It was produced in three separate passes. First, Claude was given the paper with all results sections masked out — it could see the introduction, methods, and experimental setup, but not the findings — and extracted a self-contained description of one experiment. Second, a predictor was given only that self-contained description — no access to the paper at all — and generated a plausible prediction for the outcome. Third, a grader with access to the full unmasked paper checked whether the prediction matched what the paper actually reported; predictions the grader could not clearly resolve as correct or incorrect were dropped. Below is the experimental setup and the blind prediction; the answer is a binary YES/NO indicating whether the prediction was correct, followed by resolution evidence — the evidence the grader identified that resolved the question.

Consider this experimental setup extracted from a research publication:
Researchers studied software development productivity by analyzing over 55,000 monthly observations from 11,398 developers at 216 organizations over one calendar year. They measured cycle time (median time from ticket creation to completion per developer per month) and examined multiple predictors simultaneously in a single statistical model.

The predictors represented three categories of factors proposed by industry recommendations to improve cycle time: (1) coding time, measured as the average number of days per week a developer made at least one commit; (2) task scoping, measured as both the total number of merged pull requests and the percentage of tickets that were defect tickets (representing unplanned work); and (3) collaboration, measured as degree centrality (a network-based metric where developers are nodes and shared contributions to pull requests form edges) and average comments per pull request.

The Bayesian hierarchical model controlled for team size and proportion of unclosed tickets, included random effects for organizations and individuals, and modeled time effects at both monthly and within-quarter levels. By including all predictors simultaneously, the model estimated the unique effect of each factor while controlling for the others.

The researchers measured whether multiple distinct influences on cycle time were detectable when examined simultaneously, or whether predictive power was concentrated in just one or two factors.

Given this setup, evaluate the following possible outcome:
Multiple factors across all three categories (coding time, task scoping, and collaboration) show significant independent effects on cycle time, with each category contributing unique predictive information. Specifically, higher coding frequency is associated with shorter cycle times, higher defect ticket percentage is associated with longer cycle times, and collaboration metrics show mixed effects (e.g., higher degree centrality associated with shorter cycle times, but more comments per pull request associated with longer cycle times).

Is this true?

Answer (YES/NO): NO